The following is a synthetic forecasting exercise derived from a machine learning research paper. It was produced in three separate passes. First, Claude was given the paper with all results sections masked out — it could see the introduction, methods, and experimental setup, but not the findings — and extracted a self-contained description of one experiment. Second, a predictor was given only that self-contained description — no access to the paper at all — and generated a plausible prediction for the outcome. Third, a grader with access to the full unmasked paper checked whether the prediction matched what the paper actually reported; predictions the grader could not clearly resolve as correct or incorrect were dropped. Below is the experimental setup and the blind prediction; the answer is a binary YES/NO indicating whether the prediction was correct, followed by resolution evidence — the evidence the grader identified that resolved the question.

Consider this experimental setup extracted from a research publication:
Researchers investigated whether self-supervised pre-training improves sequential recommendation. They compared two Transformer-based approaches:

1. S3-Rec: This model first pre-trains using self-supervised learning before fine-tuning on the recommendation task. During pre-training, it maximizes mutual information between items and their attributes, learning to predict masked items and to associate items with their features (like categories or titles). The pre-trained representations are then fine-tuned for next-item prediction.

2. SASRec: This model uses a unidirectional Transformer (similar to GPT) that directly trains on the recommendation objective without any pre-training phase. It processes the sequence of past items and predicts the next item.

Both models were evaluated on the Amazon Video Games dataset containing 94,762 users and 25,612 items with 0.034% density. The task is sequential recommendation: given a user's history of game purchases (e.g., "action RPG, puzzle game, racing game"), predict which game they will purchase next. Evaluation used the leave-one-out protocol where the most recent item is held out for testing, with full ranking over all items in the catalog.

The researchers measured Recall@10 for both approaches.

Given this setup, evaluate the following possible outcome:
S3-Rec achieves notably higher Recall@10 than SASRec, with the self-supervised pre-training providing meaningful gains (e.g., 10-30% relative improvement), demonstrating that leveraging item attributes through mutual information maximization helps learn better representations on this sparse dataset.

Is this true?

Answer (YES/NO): NO